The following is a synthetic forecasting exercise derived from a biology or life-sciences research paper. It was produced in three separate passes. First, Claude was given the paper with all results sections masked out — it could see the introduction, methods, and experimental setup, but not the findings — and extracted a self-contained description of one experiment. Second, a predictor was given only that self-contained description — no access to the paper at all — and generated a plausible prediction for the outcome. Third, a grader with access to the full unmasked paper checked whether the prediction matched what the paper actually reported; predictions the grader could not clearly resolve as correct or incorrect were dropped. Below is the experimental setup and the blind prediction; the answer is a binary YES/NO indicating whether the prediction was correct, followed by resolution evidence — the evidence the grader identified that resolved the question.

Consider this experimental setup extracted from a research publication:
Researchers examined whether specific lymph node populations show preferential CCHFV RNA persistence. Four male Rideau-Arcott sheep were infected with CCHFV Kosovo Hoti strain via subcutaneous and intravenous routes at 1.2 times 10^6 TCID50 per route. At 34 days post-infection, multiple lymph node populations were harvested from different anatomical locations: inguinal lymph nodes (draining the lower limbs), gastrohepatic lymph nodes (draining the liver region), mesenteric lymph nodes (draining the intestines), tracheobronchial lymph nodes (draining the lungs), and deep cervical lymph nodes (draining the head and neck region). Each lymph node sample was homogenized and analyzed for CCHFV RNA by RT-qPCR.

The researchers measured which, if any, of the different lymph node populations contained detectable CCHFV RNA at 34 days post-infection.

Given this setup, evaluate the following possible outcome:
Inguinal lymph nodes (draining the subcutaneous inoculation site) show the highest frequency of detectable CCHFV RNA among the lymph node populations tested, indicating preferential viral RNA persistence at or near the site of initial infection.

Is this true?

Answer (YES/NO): NO